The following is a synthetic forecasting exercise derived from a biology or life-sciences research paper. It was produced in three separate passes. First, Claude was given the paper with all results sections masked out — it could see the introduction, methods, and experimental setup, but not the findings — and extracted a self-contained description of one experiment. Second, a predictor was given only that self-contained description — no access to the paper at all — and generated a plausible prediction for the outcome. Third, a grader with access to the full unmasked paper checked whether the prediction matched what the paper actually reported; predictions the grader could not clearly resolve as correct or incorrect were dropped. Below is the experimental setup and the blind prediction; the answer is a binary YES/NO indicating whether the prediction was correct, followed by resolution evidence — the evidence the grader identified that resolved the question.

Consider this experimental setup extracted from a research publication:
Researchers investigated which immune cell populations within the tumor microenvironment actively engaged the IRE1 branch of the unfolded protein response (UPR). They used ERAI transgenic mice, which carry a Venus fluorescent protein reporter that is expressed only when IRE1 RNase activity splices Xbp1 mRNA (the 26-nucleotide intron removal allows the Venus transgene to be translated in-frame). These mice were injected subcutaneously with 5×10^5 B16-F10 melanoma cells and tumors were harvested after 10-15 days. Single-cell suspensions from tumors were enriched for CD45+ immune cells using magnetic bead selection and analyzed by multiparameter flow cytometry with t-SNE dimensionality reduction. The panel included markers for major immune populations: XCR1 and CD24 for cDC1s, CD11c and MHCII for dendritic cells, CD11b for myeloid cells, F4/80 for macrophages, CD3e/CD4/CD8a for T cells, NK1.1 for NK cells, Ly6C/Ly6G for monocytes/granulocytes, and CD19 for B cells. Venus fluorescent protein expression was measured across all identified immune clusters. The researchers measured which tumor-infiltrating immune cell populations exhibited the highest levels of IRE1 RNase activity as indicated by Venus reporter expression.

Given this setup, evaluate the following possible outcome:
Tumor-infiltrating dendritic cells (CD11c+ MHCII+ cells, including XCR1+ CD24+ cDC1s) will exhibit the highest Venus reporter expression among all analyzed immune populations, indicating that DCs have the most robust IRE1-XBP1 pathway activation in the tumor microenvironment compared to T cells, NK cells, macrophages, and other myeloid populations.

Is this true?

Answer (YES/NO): YES